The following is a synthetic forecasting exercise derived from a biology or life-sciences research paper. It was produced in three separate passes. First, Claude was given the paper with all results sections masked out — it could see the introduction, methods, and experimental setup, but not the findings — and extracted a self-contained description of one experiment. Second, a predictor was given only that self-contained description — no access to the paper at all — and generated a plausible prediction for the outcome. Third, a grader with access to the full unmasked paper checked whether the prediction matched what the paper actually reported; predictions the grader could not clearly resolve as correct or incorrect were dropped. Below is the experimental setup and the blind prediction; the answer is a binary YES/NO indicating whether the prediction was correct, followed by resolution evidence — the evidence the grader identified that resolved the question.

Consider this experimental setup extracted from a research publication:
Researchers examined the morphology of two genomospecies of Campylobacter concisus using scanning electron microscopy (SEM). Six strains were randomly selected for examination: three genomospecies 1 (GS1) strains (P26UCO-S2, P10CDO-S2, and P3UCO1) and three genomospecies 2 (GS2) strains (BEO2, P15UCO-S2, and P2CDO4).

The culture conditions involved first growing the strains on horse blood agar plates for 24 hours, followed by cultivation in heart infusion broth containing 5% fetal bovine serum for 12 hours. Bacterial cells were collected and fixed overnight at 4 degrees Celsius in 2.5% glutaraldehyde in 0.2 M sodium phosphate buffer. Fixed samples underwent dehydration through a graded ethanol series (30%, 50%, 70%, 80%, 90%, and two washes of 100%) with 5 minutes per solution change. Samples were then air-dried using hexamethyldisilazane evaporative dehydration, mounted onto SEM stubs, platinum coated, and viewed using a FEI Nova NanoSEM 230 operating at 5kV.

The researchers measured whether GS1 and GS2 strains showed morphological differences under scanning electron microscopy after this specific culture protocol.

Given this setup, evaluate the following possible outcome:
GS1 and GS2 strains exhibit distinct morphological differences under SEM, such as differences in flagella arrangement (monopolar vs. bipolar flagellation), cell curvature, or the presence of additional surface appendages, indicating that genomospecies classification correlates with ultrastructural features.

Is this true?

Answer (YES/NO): NO